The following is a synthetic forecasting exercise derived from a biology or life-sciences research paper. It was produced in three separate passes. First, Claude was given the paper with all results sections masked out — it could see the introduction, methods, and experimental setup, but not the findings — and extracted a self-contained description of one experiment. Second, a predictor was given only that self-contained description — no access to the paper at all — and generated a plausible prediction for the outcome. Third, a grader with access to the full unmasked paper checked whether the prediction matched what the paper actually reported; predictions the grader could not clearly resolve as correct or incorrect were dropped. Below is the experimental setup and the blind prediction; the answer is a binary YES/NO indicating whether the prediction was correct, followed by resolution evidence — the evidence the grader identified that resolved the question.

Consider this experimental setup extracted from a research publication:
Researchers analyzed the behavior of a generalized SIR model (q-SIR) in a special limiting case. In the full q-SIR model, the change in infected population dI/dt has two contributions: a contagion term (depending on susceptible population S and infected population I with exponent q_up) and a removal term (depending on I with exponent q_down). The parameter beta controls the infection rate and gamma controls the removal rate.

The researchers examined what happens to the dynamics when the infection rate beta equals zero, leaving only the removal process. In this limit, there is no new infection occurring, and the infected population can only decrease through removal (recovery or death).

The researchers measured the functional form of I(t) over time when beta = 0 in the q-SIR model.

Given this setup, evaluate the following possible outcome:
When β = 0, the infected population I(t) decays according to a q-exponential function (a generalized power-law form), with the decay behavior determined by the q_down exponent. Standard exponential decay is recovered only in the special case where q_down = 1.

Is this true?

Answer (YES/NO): YES